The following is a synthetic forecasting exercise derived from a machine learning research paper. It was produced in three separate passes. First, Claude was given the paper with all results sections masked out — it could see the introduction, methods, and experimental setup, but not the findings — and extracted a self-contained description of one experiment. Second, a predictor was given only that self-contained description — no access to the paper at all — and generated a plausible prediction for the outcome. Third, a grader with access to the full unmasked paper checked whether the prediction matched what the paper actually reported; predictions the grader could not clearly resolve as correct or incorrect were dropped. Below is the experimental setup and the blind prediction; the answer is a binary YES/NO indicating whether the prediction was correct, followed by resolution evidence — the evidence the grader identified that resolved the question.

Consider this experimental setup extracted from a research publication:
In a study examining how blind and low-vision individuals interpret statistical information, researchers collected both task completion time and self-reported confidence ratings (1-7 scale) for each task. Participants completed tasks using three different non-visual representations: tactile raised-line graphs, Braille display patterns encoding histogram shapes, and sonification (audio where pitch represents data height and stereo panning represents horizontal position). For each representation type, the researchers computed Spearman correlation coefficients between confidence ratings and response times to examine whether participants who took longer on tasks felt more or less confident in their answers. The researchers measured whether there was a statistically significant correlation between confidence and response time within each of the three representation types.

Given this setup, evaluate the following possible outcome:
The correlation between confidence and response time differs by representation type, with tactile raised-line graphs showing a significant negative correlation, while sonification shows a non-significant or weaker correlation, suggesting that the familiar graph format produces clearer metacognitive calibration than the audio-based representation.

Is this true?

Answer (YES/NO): NO